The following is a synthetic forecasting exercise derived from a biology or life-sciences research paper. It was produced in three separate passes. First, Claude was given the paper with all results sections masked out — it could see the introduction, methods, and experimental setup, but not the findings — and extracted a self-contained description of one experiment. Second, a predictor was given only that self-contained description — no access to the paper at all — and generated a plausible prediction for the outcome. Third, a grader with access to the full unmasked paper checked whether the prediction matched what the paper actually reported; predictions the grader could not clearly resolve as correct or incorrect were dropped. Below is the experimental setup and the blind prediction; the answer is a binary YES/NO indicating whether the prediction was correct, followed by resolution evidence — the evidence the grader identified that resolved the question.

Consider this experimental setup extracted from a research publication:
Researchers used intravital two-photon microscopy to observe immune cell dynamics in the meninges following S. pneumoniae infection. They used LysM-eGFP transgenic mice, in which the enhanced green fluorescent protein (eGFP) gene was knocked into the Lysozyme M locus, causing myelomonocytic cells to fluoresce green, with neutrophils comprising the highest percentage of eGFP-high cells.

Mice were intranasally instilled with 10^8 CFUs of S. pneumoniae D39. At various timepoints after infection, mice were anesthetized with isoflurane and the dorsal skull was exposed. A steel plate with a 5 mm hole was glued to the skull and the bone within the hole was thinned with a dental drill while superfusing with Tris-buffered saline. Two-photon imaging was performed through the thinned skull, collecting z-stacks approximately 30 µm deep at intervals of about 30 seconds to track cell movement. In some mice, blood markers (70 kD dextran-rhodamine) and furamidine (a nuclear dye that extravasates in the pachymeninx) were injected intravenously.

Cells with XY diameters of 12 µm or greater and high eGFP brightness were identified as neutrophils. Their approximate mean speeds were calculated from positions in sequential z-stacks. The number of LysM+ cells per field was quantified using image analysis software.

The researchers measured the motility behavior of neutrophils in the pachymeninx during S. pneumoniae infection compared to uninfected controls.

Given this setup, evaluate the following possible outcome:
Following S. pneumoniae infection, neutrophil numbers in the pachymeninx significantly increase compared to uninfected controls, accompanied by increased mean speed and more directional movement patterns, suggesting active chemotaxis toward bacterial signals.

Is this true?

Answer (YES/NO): YES